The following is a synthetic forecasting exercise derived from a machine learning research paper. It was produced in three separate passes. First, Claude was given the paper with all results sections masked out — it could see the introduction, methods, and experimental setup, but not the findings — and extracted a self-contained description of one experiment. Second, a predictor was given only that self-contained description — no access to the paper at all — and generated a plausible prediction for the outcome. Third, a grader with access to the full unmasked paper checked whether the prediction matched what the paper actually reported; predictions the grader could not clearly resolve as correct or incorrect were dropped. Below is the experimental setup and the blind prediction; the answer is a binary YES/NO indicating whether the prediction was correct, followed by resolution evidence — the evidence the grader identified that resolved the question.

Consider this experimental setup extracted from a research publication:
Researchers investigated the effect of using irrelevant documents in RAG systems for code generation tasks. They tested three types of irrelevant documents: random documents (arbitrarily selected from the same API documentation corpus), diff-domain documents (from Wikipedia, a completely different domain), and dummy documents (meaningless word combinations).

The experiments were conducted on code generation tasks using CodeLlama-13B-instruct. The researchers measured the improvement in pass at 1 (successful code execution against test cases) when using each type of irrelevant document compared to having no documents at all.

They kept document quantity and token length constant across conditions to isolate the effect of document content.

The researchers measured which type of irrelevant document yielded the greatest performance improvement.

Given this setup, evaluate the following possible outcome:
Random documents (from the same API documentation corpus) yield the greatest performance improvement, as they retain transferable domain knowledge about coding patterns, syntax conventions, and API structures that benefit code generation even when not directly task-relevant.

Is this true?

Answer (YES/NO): NO